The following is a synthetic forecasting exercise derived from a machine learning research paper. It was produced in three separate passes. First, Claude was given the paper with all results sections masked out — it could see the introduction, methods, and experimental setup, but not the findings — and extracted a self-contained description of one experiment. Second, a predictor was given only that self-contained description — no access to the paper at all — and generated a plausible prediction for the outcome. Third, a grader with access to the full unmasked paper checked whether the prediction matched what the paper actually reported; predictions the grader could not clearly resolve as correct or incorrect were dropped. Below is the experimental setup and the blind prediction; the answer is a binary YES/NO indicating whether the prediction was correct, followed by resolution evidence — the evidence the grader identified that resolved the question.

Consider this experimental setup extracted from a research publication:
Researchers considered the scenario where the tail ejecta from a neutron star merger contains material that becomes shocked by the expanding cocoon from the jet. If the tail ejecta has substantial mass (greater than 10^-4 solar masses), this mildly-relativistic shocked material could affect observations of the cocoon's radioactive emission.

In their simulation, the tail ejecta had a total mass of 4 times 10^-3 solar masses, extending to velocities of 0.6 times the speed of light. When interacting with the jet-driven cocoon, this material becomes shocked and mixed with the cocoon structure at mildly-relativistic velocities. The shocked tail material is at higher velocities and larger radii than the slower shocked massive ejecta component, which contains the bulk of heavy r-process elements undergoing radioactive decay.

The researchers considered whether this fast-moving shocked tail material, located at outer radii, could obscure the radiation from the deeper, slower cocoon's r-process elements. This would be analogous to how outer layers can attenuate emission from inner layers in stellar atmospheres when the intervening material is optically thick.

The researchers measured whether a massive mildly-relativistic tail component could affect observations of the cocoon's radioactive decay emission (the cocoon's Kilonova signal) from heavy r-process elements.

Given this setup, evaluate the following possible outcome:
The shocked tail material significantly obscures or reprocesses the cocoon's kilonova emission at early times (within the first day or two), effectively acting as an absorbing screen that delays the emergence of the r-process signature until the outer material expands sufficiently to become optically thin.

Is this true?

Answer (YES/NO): NO